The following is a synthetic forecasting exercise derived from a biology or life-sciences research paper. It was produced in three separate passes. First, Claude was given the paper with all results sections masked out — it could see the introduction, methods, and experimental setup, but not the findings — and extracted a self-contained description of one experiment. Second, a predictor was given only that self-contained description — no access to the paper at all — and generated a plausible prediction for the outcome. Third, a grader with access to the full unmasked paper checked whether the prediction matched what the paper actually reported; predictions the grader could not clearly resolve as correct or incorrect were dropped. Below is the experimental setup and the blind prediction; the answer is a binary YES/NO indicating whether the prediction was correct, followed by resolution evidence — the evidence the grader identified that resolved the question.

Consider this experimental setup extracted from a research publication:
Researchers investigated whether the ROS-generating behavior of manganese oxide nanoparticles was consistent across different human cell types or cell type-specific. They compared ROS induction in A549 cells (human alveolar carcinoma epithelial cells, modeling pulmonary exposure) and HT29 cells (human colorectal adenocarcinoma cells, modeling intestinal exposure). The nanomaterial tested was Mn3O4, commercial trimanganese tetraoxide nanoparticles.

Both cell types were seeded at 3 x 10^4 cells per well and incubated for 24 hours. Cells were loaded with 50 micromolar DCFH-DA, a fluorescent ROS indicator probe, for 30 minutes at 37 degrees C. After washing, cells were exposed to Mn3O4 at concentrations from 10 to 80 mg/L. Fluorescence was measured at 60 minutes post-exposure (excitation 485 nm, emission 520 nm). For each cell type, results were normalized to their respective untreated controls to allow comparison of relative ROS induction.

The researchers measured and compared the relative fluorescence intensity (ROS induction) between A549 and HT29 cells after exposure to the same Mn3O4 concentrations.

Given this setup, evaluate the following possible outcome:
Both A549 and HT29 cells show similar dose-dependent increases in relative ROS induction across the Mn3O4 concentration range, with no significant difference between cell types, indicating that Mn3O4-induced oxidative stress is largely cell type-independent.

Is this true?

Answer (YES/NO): YES